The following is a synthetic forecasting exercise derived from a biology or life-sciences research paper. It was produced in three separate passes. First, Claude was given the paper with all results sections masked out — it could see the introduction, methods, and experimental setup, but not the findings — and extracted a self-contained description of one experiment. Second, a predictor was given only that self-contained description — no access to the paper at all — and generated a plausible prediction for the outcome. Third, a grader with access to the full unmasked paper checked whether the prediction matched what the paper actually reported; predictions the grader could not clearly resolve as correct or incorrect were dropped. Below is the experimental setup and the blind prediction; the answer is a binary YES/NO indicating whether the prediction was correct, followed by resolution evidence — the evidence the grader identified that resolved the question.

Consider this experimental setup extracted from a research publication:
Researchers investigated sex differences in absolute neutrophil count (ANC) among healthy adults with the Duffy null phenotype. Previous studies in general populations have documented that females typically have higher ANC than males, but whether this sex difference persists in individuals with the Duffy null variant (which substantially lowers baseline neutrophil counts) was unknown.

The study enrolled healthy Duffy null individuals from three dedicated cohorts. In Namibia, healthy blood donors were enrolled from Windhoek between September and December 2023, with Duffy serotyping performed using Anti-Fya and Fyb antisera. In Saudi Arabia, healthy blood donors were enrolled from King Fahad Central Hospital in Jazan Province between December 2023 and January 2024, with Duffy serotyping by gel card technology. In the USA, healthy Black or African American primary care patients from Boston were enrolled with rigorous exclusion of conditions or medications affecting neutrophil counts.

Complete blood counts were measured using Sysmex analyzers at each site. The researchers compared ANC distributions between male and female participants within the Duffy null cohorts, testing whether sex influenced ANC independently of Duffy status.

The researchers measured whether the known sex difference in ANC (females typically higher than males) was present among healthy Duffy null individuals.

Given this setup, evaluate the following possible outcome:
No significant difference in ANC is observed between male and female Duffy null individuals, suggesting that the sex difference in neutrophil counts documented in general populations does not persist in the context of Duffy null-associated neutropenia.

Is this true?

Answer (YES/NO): NO